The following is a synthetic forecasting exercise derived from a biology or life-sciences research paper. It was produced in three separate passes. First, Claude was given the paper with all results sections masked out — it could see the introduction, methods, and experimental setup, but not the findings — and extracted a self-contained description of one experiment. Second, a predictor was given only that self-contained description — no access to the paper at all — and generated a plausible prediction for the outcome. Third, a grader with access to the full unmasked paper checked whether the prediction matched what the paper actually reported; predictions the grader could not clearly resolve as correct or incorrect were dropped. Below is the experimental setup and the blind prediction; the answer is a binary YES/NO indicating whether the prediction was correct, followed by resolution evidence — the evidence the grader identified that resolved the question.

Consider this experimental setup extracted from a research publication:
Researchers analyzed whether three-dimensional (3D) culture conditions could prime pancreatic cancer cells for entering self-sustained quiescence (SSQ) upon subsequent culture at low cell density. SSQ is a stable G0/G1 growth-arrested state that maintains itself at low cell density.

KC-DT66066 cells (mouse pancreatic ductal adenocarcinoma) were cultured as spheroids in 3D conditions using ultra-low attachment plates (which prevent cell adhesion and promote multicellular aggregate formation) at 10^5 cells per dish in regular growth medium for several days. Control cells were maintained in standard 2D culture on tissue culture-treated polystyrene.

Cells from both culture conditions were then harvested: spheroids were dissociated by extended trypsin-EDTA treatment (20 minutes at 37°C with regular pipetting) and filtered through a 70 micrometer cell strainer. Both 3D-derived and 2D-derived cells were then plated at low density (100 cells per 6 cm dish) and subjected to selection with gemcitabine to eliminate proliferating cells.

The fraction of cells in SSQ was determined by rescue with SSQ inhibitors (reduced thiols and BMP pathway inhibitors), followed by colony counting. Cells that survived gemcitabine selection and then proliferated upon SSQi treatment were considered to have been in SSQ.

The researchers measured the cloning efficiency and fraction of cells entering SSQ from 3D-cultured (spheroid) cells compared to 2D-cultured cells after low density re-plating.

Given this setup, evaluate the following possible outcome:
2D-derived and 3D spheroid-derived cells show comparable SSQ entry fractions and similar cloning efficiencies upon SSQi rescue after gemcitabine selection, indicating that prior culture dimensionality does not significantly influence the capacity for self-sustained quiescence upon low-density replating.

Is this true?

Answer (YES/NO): NO